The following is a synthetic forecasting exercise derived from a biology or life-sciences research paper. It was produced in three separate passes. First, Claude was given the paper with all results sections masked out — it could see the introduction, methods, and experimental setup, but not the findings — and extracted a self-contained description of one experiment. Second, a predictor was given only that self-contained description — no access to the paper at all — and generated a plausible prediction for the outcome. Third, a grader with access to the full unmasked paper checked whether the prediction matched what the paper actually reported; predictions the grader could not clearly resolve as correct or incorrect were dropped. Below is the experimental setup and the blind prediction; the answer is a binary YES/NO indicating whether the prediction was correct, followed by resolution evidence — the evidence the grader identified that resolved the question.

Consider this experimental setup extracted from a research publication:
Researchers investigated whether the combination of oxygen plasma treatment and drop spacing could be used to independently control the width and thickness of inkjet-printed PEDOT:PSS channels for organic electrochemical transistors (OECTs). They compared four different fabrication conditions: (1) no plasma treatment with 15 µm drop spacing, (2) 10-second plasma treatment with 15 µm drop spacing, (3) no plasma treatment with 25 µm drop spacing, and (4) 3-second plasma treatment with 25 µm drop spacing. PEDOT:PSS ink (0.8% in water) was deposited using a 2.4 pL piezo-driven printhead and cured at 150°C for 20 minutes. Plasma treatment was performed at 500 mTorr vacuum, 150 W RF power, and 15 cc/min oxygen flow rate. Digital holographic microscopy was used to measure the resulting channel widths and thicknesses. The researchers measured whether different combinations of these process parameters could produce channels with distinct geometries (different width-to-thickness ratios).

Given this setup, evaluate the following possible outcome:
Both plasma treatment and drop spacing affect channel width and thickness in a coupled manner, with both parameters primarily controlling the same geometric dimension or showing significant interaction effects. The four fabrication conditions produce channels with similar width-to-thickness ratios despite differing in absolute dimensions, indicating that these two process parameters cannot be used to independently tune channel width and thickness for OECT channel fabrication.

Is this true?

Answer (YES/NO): NO